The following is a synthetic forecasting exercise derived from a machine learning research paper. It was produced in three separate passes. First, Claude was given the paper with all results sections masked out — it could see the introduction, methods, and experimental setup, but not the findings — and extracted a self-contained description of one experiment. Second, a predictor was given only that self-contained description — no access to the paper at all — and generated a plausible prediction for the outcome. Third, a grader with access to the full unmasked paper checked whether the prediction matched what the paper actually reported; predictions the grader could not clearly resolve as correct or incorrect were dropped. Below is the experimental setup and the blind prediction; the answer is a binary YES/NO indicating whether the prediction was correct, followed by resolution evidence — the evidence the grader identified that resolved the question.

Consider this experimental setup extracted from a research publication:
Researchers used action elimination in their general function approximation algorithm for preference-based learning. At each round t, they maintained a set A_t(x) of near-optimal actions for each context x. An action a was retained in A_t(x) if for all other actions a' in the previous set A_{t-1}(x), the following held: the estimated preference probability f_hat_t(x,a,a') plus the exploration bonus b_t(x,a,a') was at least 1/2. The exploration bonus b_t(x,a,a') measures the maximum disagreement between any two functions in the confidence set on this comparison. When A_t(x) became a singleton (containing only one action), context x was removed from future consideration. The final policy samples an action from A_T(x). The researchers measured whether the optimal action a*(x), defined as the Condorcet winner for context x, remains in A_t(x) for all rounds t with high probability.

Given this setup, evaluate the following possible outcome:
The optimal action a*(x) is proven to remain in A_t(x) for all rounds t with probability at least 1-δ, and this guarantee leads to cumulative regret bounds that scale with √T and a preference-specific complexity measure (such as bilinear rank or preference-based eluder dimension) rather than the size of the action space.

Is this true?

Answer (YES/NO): NO